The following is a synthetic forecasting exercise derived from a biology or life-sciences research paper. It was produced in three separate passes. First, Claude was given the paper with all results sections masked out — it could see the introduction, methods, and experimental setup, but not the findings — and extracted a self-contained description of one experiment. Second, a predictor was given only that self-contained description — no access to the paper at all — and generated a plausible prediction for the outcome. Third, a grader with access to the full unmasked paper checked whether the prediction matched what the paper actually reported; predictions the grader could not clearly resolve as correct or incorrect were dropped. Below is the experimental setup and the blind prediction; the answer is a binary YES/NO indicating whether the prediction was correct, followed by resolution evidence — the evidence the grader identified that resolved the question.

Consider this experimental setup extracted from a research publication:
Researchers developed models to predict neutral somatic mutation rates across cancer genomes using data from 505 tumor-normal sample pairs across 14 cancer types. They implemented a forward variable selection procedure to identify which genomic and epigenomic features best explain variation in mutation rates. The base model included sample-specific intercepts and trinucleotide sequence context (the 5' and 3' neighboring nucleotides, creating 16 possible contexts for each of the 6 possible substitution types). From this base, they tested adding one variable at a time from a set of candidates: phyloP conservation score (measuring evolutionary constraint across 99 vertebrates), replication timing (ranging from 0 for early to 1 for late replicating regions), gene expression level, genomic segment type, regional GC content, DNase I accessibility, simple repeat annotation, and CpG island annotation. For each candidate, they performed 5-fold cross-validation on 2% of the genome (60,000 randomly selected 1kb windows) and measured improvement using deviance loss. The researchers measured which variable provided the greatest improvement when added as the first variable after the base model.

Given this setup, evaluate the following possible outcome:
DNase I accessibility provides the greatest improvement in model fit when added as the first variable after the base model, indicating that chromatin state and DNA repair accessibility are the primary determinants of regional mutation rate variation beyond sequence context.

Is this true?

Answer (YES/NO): NO